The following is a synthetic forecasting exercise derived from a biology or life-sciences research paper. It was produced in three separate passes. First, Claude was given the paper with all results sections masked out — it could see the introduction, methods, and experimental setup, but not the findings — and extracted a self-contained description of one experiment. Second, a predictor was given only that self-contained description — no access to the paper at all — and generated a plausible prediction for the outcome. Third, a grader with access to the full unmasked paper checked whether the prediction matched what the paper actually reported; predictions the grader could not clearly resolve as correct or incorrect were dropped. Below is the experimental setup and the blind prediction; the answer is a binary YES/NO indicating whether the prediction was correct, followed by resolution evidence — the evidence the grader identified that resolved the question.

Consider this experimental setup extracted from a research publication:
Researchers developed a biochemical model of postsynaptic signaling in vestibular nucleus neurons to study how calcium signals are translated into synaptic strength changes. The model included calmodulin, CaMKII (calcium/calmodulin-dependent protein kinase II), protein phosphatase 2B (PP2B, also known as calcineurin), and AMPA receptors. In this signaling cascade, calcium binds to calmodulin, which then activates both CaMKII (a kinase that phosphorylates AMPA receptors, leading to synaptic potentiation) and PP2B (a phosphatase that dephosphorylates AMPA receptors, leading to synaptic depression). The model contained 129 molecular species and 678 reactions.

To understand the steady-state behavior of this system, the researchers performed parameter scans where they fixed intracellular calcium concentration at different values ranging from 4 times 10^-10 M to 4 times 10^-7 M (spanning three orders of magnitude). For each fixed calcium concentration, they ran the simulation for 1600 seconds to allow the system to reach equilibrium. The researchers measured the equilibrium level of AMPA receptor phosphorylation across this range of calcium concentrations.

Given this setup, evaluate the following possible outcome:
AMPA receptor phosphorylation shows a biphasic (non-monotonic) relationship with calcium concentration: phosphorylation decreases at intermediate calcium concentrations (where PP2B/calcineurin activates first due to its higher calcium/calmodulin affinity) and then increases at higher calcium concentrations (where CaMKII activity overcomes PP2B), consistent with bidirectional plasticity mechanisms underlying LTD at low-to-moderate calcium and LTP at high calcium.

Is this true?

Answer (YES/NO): YES